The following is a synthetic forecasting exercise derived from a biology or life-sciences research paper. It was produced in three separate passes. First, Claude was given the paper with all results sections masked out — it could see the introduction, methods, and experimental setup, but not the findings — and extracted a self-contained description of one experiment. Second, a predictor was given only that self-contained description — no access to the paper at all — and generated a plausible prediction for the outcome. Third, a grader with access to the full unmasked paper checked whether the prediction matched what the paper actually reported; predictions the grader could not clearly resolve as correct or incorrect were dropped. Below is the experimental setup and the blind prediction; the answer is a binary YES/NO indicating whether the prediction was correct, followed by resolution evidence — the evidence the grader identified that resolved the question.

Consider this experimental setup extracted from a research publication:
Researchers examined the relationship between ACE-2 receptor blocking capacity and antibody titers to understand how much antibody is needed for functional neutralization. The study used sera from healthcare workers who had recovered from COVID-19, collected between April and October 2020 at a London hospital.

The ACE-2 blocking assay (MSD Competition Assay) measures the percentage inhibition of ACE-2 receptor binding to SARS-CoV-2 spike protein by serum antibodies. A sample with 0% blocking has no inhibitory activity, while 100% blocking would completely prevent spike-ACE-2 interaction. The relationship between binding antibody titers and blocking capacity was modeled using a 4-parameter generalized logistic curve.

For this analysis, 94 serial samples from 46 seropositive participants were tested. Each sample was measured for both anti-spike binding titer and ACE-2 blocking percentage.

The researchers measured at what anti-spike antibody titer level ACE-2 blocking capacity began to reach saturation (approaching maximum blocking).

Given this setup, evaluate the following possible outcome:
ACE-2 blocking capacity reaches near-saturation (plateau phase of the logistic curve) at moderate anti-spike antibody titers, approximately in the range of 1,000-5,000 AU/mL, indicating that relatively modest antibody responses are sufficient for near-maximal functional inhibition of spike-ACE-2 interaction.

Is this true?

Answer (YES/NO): NO